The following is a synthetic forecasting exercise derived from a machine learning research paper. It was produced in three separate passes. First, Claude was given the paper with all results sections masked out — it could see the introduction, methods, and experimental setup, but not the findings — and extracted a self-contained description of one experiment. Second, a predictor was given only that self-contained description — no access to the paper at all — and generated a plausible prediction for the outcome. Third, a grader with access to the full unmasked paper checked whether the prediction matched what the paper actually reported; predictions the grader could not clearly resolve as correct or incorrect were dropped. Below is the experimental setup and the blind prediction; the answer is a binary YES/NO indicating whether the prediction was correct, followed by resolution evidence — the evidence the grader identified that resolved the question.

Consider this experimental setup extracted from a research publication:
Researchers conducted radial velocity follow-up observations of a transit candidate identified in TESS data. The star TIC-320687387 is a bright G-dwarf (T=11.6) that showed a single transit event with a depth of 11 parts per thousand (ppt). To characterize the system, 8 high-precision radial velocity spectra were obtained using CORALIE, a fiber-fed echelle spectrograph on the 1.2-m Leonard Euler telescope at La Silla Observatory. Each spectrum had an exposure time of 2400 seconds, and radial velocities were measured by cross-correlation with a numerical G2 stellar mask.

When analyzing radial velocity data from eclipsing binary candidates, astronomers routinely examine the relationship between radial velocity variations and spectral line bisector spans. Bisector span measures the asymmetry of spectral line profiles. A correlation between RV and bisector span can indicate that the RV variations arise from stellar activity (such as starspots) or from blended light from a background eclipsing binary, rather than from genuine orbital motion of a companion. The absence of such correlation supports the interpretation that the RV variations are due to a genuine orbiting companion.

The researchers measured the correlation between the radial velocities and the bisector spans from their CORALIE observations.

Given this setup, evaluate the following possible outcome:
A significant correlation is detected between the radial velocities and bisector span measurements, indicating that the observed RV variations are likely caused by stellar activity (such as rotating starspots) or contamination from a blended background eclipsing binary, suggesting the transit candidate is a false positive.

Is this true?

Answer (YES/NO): NO